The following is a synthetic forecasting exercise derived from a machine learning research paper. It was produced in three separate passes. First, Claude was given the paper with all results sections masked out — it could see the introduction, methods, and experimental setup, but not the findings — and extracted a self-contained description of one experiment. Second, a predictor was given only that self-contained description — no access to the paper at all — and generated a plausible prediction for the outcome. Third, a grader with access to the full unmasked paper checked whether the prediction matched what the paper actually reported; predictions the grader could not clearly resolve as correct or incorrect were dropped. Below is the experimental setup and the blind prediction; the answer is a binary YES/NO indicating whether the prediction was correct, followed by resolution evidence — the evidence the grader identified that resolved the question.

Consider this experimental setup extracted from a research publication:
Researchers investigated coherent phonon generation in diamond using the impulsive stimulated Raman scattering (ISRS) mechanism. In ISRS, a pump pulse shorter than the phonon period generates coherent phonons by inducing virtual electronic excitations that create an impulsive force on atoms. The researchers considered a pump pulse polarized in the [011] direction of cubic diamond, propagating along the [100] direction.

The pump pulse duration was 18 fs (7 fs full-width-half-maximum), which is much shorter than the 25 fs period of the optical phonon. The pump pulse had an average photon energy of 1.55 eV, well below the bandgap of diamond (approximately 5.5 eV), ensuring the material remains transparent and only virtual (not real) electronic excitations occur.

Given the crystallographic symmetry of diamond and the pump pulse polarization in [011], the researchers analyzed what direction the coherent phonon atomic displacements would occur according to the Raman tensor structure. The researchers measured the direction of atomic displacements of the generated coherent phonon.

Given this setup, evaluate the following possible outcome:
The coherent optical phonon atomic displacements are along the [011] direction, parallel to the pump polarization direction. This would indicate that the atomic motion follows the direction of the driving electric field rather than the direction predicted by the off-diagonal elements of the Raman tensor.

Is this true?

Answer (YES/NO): NO